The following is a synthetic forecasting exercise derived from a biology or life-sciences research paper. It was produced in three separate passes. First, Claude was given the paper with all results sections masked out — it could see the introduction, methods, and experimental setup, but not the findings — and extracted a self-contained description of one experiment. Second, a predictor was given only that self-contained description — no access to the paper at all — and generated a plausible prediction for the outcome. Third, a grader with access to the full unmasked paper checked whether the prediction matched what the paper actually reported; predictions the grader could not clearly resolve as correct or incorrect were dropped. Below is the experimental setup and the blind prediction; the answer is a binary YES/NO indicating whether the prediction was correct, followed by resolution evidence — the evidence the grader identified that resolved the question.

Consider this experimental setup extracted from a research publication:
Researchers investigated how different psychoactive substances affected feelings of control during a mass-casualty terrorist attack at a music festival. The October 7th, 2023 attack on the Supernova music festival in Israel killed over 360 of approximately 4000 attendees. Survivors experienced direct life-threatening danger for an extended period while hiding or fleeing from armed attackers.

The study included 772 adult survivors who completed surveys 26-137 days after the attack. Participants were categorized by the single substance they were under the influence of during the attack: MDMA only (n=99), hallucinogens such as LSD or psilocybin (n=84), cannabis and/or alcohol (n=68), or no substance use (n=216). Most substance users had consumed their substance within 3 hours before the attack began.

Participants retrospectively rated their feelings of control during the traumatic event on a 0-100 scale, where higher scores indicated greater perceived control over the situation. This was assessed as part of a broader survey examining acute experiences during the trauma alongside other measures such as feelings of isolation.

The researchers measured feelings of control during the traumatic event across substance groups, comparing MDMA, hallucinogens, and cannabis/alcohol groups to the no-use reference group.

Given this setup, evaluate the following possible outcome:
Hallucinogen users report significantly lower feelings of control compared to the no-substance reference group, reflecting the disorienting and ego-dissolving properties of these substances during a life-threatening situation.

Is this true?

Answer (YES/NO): NO